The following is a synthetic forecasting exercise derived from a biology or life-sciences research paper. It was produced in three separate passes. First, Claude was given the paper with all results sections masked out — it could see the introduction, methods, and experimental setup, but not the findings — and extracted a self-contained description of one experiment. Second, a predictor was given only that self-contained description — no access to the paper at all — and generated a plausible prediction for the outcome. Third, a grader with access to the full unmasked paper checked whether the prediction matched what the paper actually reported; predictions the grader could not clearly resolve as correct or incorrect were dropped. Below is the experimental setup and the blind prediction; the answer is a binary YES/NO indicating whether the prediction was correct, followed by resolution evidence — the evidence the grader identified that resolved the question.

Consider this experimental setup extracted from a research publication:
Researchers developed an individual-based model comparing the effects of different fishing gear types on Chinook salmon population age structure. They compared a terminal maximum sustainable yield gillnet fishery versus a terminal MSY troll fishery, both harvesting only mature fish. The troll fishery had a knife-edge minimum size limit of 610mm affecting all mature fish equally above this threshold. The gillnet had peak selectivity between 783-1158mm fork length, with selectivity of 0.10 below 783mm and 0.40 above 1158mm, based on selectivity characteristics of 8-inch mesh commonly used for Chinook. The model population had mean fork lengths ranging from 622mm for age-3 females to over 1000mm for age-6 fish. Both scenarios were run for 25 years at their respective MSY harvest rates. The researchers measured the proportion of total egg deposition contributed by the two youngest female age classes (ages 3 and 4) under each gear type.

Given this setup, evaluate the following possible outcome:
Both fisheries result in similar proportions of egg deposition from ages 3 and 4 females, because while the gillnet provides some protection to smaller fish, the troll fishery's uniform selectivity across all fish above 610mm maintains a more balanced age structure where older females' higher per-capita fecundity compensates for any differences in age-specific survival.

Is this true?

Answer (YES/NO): NO